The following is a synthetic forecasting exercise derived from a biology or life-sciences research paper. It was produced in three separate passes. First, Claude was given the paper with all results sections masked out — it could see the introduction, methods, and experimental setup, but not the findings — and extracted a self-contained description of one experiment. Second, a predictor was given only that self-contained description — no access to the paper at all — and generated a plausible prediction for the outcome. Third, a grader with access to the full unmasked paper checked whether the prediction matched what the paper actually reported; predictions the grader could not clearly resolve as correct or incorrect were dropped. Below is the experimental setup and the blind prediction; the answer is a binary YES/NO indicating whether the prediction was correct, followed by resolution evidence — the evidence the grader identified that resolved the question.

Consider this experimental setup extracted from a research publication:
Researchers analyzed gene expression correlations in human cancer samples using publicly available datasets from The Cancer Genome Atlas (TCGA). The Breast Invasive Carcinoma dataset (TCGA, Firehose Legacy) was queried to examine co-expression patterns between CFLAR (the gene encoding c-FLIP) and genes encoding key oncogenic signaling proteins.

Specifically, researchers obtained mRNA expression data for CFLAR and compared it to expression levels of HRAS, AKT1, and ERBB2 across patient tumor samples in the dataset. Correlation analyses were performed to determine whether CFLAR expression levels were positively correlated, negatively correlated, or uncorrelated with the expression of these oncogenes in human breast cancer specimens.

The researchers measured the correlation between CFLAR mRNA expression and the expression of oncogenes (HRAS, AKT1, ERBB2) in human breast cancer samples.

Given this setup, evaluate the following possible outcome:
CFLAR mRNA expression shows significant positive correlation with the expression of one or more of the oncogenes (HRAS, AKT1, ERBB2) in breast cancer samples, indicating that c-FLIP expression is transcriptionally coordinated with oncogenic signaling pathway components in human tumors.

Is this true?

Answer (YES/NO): NO